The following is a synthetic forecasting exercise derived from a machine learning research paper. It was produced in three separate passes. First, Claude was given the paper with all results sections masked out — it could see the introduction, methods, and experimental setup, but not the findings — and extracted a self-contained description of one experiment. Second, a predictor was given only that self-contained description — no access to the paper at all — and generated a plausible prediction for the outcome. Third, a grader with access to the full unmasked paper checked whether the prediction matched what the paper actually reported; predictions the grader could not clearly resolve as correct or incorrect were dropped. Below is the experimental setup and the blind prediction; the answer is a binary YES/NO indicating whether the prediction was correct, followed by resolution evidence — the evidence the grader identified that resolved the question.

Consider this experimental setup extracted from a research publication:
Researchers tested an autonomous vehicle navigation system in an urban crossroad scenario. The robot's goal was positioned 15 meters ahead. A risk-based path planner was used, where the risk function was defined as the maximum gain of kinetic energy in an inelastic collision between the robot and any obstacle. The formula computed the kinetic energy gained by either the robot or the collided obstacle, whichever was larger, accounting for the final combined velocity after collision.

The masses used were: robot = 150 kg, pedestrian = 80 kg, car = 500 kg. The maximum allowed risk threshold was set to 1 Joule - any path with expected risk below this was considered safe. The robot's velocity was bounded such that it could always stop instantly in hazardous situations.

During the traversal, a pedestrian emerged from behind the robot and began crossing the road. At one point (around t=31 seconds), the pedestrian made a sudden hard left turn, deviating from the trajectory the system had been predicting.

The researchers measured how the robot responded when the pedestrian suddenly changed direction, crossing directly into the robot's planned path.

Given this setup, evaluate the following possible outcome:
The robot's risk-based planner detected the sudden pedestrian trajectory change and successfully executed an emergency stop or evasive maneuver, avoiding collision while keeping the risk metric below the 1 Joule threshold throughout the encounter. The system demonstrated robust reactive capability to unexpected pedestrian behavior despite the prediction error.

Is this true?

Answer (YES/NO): NO